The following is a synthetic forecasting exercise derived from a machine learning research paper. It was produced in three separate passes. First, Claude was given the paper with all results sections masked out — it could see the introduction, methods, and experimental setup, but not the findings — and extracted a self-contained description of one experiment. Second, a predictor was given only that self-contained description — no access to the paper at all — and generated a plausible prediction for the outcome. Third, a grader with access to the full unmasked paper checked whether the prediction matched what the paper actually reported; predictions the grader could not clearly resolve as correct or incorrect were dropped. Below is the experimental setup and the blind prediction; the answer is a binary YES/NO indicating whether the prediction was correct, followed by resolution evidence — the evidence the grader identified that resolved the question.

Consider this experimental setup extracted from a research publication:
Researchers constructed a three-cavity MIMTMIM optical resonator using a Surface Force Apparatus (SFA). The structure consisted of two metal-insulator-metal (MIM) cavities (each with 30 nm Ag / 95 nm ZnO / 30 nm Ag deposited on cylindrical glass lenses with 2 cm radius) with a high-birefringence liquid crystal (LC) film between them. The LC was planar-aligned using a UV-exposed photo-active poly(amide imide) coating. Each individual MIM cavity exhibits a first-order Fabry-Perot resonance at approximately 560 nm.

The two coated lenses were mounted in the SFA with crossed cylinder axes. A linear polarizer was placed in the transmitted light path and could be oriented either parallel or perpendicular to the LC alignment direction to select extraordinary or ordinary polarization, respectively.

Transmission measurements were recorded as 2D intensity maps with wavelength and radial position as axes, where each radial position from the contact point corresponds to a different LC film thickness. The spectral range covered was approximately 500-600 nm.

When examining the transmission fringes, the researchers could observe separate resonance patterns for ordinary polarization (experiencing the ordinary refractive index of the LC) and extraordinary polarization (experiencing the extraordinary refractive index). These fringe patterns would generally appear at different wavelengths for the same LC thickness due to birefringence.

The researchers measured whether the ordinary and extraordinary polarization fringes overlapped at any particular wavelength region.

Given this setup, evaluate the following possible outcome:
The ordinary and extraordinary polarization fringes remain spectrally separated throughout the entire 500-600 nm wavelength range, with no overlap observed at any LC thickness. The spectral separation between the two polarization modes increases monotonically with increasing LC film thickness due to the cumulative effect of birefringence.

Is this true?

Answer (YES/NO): NO